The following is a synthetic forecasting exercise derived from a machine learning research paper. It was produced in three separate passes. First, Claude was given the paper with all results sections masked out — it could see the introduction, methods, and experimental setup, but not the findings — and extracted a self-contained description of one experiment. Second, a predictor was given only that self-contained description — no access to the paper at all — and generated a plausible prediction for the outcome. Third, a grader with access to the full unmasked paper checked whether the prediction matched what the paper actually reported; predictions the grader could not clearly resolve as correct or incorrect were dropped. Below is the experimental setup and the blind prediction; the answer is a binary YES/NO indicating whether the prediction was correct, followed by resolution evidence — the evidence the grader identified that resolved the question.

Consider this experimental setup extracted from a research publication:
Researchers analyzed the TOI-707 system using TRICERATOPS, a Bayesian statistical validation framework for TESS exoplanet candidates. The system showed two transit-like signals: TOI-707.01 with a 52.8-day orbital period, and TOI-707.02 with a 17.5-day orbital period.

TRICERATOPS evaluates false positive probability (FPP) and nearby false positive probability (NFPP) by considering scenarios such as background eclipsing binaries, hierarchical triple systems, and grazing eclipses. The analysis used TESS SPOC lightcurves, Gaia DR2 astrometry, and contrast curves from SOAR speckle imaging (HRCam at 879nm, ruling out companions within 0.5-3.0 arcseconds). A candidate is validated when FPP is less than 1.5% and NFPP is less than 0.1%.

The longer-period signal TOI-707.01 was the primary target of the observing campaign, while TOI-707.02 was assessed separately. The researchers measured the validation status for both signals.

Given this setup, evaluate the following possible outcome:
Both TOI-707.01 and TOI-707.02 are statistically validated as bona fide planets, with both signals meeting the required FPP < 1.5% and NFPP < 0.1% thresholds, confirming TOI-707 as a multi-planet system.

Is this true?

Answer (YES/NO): NO